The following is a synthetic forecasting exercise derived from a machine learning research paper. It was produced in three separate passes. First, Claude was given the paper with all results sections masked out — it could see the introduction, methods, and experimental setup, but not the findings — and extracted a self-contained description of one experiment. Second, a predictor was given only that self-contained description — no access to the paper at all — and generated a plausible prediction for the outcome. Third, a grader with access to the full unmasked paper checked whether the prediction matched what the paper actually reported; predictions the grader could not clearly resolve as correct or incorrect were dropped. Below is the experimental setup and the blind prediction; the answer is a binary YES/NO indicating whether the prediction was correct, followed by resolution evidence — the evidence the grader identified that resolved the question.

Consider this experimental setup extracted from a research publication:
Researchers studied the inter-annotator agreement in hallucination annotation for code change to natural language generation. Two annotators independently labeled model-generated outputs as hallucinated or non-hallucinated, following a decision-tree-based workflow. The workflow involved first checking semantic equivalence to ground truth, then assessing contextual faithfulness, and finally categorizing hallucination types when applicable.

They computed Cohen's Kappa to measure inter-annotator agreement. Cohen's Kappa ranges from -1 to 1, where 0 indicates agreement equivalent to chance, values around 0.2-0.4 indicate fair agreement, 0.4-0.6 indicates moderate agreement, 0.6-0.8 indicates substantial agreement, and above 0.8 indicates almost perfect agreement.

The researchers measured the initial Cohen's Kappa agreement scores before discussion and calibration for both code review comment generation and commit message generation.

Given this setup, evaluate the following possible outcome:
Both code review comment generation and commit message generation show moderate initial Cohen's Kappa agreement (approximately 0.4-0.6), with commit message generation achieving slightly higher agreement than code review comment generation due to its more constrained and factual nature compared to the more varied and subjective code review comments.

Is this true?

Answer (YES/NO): NO